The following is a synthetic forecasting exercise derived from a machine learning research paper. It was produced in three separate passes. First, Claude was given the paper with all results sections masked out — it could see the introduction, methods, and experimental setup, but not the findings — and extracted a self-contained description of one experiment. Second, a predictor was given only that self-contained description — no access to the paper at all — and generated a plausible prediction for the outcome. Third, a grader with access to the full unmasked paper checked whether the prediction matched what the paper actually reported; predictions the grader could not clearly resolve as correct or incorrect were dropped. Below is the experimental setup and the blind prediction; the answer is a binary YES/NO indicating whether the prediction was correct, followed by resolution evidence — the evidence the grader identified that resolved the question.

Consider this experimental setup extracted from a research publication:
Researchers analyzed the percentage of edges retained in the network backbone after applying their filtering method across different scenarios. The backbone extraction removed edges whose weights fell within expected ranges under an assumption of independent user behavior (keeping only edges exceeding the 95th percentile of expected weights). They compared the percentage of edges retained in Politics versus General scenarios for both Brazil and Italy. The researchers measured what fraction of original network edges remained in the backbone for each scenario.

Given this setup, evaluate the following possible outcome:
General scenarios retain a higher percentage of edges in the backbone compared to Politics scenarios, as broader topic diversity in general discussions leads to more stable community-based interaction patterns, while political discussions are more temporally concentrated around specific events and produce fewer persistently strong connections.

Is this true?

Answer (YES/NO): NO